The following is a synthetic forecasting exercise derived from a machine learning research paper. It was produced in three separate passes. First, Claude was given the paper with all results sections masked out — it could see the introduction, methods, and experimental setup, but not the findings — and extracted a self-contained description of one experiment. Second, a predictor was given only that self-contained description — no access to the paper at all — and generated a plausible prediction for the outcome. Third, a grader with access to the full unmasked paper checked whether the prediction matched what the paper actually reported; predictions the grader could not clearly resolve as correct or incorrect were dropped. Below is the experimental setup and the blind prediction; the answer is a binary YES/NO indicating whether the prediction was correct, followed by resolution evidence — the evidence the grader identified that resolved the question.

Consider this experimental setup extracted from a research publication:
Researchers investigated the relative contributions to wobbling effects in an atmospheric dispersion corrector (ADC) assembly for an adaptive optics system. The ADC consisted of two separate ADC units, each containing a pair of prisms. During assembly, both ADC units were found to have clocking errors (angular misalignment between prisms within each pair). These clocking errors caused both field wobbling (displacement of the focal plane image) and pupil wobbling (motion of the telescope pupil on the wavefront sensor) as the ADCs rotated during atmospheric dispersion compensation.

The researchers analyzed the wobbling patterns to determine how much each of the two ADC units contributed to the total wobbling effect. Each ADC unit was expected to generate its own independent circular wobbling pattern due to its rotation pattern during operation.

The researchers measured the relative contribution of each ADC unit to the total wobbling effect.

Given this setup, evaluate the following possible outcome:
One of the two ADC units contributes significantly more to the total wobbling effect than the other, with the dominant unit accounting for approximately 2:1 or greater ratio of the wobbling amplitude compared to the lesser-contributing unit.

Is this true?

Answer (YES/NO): NO